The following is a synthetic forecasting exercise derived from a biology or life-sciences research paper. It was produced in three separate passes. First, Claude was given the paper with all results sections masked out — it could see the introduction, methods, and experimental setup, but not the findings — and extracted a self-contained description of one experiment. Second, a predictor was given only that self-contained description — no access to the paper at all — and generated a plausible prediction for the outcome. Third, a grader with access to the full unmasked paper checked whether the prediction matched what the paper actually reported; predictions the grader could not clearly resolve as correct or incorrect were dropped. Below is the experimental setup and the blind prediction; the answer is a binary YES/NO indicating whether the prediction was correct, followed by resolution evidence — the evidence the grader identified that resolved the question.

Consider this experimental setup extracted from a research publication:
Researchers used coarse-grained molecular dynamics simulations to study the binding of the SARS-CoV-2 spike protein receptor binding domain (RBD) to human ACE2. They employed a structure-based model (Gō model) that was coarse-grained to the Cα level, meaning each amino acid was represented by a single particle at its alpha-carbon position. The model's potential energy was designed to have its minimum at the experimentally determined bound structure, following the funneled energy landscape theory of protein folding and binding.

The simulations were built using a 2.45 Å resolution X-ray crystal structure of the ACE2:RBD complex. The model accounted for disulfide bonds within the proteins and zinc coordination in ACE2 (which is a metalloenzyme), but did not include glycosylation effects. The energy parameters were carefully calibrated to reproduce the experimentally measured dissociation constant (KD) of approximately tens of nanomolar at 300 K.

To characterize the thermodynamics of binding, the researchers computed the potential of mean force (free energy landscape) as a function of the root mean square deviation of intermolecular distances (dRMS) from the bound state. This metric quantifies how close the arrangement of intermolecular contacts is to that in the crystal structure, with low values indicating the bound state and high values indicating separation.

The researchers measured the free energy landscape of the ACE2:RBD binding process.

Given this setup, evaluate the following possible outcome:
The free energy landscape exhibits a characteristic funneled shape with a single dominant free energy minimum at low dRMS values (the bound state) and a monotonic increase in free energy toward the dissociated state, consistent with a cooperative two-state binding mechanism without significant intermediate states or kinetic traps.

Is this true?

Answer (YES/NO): NO